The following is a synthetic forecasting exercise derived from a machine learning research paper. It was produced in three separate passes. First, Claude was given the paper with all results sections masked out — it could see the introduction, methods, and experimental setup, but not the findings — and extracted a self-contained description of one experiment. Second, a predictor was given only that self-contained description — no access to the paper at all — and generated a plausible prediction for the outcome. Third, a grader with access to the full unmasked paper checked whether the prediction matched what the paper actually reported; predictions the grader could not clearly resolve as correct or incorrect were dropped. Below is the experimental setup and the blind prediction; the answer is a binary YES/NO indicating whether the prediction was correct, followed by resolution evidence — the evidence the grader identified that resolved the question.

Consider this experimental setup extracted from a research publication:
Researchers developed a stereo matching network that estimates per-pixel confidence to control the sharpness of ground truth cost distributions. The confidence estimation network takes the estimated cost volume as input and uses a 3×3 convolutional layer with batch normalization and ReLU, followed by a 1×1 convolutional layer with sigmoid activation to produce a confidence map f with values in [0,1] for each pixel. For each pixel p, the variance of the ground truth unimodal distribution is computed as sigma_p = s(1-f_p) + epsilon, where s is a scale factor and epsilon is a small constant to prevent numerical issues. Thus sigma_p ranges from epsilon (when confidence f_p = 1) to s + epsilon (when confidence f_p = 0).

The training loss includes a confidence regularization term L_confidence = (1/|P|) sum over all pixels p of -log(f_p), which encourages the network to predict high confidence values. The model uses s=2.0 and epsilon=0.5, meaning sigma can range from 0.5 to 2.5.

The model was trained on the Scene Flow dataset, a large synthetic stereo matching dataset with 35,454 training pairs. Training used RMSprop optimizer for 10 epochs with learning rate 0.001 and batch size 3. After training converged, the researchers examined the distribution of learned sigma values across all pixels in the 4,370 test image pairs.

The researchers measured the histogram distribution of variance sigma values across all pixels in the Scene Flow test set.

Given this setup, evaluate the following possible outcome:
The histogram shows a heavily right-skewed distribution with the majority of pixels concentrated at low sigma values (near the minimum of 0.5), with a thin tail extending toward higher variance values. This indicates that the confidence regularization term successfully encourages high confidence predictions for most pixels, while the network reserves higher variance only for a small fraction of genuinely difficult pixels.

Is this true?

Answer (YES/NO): NO